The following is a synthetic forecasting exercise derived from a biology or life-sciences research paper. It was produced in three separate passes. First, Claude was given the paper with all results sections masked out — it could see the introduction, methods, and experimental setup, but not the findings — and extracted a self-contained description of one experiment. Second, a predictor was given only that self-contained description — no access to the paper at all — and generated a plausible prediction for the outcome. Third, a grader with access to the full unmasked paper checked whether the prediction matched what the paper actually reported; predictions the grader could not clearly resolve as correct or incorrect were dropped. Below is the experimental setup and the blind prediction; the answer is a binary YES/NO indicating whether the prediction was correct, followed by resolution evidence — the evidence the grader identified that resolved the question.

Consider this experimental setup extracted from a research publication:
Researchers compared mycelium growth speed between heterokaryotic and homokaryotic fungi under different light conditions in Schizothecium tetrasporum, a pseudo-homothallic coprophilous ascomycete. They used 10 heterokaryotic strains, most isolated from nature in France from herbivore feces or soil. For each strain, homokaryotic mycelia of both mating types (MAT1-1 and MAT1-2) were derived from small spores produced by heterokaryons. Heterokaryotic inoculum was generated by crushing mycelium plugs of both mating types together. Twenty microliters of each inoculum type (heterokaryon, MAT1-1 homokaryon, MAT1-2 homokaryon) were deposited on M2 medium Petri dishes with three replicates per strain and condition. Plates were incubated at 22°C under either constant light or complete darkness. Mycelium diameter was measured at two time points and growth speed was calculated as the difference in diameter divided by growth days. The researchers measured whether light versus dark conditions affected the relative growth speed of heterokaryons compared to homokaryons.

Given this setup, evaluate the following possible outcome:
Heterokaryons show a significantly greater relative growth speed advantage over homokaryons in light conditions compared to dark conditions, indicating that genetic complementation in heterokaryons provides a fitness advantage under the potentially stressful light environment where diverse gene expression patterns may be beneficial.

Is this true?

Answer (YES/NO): NO